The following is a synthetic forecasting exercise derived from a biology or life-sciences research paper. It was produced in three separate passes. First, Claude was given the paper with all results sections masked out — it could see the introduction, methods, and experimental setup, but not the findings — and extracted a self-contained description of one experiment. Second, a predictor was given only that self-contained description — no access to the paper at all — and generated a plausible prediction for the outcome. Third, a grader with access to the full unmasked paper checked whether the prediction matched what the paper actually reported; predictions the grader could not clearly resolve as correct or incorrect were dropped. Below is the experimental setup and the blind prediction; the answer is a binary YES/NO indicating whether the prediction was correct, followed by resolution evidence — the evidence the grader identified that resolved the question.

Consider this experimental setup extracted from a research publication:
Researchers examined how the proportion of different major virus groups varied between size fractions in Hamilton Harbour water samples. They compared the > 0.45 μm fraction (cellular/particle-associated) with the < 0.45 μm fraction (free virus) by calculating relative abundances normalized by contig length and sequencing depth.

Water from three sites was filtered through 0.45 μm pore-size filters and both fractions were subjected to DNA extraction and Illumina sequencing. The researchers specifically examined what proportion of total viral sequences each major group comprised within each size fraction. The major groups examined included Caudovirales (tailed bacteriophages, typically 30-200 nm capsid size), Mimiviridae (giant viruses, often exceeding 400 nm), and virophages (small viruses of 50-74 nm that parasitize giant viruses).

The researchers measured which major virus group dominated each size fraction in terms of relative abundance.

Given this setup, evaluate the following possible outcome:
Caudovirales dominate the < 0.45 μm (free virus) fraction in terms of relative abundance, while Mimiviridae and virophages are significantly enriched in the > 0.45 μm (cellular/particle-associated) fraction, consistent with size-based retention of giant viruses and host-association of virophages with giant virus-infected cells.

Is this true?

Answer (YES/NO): YES